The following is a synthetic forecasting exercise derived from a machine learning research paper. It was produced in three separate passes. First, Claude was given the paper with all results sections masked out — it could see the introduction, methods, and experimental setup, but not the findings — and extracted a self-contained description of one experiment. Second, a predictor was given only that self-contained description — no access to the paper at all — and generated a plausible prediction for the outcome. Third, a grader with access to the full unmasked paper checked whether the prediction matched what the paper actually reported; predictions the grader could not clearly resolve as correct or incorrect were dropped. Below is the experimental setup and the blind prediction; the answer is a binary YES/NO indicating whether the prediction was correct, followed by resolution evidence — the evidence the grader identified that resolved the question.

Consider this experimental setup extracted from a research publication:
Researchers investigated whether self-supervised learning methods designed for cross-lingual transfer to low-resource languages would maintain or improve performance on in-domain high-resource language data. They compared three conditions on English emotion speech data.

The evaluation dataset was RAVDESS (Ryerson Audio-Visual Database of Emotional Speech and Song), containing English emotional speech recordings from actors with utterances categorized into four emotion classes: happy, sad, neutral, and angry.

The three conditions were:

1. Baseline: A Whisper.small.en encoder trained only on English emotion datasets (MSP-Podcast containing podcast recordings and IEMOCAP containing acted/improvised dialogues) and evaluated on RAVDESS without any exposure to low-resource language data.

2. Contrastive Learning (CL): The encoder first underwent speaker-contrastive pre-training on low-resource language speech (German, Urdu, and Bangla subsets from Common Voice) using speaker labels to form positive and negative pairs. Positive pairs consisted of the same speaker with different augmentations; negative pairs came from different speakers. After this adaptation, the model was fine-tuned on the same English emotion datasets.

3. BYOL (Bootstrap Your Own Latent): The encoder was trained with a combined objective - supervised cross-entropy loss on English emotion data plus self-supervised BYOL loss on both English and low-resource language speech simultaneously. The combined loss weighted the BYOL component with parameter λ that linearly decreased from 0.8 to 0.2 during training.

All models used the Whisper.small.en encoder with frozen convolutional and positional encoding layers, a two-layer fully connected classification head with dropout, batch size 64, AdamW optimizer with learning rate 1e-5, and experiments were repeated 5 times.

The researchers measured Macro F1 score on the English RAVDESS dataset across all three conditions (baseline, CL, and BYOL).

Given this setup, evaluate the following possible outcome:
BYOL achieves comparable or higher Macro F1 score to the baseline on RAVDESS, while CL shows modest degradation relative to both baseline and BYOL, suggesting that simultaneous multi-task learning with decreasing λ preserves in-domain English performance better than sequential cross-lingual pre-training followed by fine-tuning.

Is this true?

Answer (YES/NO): NO